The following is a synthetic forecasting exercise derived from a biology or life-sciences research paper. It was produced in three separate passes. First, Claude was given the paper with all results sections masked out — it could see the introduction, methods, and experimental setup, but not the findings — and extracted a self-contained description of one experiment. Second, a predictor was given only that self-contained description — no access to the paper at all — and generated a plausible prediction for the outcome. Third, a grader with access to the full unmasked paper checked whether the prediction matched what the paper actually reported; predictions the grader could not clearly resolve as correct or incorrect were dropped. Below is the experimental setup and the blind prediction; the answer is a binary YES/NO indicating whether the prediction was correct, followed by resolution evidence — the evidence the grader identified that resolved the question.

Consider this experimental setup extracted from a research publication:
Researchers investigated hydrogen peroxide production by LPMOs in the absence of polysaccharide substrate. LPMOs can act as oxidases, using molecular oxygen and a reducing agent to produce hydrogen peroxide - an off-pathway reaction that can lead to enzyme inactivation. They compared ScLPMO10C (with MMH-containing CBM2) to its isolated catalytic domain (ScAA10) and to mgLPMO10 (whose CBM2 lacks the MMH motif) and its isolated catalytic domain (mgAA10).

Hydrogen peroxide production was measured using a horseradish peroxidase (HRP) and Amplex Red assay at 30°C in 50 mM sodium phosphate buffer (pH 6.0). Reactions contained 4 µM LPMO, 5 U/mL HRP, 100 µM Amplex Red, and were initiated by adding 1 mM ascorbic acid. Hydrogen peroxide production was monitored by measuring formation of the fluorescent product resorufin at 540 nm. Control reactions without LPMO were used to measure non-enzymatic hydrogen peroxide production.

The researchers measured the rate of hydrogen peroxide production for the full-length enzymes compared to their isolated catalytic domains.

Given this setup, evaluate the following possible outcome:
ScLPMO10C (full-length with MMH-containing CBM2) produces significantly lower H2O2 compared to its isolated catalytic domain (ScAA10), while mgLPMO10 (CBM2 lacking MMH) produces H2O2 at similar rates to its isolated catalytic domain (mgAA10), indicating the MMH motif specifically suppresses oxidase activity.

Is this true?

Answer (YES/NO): NO